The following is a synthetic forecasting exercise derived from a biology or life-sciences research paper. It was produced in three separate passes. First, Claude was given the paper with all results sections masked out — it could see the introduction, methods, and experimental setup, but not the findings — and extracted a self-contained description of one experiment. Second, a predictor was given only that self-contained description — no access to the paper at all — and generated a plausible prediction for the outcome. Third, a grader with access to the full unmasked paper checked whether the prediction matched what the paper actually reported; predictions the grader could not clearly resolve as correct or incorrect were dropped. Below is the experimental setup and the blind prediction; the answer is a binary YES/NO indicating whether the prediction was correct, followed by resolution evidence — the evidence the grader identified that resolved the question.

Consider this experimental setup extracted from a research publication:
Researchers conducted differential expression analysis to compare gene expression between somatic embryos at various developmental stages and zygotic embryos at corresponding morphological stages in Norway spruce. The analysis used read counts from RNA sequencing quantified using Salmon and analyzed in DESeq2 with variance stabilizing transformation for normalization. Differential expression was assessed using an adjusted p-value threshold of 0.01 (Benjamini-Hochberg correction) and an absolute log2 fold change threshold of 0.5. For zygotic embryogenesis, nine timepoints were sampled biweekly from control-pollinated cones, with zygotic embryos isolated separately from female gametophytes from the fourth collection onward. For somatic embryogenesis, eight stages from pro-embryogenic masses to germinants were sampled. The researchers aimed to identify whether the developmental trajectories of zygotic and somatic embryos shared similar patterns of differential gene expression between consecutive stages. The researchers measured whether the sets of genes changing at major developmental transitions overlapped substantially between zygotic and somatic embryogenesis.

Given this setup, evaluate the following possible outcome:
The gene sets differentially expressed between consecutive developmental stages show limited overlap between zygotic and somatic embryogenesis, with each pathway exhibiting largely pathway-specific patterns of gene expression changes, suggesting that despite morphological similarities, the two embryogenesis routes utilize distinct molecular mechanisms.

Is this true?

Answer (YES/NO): NO